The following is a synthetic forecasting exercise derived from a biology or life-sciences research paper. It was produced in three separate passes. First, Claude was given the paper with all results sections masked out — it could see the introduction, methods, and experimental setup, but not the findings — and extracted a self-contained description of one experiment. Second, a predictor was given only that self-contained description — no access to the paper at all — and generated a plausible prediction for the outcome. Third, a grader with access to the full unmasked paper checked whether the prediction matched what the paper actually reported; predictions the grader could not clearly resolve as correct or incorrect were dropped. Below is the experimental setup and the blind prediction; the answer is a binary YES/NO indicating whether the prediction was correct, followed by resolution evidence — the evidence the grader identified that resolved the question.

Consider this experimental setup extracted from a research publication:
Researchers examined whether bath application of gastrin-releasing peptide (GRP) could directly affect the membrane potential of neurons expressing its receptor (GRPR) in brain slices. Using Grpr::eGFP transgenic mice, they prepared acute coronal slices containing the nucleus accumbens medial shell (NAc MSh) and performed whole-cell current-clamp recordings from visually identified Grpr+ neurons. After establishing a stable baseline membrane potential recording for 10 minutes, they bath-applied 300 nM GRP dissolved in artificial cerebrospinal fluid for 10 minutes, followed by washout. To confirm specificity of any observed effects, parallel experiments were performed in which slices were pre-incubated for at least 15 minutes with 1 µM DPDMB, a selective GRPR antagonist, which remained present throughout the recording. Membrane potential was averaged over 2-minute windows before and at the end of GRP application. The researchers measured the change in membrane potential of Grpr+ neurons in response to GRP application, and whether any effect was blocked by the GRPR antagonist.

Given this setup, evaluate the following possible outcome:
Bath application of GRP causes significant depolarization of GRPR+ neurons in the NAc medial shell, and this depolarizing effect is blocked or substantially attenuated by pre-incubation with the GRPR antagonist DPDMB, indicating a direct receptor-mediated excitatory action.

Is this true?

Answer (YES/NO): YES